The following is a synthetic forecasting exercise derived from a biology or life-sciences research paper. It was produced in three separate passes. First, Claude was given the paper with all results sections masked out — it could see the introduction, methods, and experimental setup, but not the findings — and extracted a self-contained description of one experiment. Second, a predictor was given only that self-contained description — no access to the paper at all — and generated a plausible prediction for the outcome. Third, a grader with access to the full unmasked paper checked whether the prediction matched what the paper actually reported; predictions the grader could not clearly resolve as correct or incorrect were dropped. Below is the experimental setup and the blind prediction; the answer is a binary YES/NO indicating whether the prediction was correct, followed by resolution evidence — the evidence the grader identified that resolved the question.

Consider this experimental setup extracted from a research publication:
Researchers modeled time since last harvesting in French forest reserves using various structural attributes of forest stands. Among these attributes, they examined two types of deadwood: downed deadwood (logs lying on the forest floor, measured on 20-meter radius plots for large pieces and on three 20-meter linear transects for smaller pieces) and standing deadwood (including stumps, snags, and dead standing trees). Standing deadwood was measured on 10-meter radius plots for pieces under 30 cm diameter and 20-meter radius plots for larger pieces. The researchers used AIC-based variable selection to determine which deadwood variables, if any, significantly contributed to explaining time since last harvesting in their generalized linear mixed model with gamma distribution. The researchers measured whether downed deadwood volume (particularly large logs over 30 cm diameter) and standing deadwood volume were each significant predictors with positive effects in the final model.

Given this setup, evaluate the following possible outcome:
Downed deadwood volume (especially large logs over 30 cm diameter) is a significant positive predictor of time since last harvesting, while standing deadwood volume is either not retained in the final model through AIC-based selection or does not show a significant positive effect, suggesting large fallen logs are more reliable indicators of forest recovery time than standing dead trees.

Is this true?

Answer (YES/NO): NO